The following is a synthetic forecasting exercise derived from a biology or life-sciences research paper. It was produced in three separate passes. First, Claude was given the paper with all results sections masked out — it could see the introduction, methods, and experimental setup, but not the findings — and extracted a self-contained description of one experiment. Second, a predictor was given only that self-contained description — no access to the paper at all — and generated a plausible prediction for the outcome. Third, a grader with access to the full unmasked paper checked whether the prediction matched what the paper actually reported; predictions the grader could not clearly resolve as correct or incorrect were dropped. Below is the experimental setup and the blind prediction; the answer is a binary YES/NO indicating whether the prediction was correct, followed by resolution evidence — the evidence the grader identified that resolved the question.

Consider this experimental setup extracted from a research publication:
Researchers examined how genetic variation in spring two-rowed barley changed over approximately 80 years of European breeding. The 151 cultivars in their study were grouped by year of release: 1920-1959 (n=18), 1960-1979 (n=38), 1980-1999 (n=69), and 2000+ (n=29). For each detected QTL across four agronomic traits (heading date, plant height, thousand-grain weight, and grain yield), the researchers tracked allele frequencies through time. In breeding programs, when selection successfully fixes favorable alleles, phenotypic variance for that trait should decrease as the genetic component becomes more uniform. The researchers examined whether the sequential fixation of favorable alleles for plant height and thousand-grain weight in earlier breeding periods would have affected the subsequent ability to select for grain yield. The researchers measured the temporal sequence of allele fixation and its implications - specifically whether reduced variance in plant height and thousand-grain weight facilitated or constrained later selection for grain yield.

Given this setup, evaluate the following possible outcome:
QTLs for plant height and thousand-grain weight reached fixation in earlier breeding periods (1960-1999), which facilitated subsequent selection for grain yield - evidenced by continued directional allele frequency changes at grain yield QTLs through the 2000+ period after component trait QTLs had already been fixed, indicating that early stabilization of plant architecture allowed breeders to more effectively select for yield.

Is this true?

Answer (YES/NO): YES